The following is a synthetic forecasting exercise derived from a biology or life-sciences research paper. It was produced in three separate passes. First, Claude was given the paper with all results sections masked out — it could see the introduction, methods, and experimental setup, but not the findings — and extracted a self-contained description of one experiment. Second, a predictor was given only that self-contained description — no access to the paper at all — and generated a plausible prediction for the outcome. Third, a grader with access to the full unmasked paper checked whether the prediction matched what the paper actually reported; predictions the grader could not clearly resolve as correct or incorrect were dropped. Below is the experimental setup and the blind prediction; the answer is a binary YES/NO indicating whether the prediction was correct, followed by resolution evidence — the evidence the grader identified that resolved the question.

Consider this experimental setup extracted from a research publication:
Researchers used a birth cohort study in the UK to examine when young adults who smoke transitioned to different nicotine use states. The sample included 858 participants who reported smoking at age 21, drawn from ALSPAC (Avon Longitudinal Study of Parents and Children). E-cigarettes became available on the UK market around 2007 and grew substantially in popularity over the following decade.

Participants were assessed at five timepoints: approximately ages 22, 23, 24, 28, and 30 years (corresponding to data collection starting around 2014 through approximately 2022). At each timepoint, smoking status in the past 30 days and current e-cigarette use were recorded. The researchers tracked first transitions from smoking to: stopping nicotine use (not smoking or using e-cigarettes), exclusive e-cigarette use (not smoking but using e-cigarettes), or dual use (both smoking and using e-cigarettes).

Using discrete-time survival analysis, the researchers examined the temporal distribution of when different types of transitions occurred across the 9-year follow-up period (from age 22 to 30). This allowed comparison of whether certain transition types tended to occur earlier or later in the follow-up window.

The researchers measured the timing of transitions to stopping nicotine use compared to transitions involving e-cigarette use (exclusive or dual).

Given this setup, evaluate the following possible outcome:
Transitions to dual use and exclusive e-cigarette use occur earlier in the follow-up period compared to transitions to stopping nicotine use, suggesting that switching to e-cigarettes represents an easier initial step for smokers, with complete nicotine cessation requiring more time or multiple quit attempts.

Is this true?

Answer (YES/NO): NO